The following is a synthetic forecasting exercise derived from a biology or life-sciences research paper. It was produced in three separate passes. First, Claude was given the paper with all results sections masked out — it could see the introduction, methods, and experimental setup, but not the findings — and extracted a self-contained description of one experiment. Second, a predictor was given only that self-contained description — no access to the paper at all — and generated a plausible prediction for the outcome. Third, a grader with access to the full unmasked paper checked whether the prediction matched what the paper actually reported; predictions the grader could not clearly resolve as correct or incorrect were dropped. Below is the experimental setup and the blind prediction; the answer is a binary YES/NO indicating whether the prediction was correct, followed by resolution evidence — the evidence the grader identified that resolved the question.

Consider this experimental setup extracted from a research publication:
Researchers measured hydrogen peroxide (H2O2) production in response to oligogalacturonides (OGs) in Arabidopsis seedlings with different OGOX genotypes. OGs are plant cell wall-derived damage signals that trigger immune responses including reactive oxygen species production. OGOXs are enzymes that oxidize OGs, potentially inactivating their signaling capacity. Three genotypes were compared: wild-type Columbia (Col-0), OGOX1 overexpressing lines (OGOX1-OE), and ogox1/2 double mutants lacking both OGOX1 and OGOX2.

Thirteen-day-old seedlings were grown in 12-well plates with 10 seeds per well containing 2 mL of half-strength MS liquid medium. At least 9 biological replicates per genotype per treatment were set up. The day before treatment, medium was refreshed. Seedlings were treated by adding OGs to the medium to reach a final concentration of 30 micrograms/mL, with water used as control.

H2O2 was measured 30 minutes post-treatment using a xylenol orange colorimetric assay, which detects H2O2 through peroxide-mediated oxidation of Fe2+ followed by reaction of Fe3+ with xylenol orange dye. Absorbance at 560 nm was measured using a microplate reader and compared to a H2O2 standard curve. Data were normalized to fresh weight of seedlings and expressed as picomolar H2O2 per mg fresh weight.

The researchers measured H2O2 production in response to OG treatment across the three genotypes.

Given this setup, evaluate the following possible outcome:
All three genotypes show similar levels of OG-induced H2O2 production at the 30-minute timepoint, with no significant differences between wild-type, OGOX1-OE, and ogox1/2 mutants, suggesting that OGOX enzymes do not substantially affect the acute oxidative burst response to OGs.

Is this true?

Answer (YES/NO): NO